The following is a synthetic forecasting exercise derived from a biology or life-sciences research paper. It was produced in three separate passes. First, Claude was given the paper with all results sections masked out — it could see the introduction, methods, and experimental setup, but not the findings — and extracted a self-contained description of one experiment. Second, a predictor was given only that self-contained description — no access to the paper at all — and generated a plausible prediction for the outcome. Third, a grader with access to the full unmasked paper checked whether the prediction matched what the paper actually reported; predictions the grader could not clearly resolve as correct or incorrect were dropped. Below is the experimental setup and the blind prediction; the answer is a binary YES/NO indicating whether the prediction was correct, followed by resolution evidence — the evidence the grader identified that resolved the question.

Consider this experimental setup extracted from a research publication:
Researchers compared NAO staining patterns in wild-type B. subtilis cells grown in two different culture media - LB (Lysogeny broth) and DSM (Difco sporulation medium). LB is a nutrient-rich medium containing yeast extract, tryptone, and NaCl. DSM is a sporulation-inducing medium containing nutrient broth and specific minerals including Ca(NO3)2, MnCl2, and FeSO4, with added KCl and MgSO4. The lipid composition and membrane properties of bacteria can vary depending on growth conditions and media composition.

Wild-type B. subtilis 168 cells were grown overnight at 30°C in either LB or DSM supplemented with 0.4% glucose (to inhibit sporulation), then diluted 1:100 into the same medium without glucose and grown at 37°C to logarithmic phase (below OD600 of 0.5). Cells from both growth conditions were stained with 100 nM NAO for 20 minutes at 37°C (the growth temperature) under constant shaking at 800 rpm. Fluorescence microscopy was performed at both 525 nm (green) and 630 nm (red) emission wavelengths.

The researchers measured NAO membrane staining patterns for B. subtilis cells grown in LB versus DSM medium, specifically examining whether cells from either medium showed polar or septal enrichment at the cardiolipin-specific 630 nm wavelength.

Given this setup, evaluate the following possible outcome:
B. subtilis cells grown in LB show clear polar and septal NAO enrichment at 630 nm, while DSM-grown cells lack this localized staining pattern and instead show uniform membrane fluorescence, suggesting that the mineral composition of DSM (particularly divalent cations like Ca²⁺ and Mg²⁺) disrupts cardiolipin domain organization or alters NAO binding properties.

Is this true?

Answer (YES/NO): NO